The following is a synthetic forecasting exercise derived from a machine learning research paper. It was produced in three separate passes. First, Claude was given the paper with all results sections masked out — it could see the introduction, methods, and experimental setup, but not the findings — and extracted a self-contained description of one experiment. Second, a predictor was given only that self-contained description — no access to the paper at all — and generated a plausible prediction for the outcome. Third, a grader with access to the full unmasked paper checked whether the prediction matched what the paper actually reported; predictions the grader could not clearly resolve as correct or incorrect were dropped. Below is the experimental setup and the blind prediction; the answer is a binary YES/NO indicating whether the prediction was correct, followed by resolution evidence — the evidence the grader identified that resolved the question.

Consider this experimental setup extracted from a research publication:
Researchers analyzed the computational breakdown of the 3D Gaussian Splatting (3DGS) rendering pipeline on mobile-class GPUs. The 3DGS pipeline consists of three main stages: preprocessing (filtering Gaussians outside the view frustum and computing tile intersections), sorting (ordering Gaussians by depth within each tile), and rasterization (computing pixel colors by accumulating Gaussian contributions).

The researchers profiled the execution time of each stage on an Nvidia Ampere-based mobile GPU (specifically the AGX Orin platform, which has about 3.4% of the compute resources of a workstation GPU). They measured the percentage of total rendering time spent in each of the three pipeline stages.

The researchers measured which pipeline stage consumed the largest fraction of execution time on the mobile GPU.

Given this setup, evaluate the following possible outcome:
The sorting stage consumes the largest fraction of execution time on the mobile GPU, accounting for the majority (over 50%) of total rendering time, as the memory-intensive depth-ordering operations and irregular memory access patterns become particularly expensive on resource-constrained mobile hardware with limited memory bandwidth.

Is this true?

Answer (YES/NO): NO